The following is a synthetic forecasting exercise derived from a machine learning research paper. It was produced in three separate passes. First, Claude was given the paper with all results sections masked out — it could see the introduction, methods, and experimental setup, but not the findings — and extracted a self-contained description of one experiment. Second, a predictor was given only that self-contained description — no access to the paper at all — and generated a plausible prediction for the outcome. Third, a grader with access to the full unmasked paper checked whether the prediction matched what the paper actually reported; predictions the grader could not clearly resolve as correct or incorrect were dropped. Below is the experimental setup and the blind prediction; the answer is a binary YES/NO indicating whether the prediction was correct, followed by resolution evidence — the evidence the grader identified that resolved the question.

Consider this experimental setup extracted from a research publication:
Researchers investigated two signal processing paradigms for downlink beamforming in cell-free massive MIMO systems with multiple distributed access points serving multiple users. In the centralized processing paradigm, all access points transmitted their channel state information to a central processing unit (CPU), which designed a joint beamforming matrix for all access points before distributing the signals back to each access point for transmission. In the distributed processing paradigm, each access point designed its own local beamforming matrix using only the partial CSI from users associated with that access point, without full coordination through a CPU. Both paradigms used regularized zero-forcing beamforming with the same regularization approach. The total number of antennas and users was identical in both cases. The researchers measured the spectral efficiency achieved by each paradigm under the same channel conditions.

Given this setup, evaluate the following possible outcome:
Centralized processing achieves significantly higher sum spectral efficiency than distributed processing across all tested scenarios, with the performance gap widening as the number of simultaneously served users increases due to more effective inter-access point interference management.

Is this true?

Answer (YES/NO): NO